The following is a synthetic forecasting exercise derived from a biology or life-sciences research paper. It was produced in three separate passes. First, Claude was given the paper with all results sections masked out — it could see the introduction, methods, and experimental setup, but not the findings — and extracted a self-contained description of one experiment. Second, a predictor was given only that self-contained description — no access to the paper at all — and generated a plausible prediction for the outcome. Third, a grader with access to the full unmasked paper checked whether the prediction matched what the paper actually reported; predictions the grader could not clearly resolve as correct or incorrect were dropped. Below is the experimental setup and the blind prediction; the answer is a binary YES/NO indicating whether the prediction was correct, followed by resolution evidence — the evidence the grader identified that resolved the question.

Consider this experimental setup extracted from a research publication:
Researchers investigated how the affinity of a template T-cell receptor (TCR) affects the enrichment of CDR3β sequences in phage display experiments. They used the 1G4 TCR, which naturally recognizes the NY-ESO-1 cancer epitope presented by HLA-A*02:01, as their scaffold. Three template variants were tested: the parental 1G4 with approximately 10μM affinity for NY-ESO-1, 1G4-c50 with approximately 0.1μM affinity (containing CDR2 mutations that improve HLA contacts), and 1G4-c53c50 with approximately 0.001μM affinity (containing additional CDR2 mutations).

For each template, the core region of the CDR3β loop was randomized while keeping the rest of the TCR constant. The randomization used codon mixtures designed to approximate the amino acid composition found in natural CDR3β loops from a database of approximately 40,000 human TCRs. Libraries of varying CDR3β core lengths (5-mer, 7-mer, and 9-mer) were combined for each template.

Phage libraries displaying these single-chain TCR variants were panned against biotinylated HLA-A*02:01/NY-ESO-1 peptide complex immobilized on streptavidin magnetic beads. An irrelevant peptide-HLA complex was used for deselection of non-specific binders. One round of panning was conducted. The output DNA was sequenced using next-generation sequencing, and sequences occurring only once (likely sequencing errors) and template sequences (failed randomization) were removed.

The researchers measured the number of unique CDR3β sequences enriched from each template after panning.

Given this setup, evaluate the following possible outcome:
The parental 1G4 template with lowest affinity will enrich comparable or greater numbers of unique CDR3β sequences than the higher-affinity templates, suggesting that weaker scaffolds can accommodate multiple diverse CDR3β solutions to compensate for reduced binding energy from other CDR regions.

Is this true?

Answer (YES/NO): NO